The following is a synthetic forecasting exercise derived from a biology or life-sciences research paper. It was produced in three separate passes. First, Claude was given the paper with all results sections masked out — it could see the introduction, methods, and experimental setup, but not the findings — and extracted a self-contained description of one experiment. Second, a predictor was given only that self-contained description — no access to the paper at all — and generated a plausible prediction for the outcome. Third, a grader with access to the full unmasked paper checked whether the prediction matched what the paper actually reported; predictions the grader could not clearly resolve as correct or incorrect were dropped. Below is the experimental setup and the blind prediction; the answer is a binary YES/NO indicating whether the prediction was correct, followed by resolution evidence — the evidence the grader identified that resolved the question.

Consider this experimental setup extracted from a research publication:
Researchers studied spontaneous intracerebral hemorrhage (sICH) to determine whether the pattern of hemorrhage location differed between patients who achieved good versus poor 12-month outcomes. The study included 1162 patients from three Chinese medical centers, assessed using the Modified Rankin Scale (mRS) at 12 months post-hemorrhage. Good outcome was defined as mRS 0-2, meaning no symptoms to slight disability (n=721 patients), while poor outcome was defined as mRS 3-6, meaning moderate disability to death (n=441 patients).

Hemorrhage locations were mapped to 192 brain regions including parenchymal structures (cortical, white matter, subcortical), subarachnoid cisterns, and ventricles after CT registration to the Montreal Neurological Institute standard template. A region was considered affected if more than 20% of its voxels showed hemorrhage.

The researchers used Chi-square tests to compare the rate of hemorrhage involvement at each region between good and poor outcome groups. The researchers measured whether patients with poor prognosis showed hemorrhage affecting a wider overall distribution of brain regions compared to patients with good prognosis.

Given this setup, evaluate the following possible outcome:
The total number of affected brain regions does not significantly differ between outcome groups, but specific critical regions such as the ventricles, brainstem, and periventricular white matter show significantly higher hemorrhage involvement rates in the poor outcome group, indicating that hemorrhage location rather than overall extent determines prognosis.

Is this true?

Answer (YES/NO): NO